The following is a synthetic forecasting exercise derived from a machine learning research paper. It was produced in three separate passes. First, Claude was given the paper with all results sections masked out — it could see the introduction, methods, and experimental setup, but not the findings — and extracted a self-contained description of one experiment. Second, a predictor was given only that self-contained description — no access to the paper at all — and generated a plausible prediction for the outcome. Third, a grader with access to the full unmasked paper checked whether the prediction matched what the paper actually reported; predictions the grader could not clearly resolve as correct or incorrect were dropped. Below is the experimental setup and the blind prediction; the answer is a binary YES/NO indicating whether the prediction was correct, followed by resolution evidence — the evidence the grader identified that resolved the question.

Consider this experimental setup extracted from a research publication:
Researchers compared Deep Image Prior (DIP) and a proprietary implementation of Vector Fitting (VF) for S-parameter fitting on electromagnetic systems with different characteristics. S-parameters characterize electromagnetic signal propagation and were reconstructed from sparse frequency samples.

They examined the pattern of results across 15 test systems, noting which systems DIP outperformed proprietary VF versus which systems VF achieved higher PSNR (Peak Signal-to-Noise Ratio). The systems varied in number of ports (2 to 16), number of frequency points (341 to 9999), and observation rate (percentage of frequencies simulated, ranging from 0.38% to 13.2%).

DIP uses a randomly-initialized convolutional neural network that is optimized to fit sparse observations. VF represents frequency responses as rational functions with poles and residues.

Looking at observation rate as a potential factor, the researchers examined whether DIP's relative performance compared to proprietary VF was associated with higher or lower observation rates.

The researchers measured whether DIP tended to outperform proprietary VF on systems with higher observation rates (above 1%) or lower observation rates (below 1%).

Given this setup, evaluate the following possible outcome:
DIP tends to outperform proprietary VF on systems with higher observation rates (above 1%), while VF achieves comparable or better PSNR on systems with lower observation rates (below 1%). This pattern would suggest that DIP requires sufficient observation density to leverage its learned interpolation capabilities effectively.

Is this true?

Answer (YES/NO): NO